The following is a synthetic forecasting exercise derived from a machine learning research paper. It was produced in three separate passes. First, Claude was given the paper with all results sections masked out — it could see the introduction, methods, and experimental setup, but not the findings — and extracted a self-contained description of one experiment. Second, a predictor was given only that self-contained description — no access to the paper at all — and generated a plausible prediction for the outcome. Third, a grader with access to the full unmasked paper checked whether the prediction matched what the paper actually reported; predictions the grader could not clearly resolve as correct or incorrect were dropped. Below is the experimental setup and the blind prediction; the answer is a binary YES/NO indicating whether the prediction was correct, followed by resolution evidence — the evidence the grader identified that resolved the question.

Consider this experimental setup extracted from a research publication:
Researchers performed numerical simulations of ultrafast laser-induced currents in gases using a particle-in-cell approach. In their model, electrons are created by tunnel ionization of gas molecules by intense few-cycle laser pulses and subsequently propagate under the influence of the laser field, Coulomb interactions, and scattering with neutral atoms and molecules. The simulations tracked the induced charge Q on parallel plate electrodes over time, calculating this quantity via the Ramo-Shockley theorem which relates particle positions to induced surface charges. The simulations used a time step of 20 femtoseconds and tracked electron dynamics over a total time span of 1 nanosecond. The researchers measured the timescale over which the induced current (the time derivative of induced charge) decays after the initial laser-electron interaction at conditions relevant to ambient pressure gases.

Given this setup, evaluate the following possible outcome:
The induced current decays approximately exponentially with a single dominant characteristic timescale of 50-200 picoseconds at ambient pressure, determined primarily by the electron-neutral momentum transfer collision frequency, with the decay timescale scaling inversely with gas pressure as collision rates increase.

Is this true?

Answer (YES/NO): NO